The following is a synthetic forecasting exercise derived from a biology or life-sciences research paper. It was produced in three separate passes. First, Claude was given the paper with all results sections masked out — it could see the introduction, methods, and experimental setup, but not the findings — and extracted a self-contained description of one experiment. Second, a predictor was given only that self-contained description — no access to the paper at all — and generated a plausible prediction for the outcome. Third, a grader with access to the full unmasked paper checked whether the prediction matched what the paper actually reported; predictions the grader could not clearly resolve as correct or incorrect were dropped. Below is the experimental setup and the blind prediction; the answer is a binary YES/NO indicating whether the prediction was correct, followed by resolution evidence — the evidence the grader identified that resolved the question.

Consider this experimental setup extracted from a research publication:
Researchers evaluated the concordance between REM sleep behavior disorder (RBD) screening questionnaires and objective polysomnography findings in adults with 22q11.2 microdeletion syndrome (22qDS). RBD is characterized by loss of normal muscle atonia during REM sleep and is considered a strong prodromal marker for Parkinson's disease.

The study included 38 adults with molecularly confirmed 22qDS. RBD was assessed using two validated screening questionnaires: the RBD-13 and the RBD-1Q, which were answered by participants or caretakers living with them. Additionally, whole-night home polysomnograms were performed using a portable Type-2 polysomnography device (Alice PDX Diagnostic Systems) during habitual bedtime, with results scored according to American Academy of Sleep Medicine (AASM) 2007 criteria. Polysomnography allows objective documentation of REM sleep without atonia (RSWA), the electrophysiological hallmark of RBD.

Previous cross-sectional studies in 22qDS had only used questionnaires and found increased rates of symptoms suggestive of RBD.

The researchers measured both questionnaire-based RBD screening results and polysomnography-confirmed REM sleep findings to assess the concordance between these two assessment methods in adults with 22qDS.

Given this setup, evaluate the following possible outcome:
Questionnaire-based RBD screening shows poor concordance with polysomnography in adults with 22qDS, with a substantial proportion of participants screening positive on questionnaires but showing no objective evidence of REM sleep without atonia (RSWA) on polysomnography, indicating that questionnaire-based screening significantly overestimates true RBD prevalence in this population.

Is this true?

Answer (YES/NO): YES